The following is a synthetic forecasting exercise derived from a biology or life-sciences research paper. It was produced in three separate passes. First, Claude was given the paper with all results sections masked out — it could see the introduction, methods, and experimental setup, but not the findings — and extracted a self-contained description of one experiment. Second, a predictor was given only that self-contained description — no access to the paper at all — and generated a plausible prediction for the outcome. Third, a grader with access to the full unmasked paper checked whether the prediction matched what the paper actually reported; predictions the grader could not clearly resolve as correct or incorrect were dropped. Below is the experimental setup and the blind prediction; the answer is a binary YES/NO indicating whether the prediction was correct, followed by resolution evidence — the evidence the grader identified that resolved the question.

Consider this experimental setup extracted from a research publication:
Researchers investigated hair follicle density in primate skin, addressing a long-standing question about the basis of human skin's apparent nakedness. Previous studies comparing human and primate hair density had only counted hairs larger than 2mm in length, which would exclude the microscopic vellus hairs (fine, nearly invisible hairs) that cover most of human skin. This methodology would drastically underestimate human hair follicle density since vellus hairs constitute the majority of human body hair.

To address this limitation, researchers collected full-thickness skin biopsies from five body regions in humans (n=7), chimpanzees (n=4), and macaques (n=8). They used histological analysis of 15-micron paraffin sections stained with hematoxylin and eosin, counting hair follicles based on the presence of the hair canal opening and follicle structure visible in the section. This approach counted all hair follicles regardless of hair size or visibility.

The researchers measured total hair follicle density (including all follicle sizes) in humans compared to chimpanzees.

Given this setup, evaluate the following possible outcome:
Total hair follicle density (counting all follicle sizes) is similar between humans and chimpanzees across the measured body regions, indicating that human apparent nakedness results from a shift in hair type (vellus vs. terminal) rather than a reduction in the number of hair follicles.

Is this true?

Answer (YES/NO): YES